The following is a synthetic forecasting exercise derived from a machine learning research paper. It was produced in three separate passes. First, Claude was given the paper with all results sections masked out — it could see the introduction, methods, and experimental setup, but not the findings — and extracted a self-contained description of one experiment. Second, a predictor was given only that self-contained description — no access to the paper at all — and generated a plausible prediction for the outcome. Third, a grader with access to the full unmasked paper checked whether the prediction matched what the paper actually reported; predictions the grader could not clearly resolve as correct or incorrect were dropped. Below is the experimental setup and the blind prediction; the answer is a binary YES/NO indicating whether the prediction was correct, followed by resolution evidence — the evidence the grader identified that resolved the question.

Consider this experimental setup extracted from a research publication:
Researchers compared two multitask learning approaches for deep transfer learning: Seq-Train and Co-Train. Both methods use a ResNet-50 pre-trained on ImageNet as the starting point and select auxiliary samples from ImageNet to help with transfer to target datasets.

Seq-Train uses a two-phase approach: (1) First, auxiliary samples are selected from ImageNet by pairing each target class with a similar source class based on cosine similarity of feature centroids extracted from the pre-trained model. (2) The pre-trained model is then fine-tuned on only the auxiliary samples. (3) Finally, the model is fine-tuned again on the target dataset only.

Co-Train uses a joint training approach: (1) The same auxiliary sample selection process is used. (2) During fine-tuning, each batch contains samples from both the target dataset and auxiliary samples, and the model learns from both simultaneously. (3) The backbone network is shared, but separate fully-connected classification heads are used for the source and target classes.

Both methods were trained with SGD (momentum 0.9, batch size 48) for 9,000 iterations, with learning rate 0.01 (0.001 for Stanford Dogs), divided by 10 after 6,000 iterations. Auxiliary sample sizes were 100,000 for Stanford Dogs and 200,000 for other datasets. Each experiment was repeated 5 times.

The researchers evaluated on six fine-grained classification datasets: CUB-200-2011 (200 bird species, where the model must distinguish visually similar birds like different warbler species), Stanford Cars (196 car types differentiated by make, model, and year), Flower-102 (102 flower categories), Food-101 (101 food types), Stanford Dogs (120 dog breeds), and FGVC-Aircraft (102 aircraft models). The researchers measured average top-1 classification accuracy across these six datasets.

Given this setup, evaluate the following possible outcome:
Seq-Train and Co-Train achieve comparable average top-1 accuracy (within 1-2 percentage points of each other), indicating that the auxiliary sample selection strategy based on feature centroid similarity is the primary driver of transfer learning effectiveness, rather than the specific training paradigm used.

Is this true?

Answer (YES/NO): NO